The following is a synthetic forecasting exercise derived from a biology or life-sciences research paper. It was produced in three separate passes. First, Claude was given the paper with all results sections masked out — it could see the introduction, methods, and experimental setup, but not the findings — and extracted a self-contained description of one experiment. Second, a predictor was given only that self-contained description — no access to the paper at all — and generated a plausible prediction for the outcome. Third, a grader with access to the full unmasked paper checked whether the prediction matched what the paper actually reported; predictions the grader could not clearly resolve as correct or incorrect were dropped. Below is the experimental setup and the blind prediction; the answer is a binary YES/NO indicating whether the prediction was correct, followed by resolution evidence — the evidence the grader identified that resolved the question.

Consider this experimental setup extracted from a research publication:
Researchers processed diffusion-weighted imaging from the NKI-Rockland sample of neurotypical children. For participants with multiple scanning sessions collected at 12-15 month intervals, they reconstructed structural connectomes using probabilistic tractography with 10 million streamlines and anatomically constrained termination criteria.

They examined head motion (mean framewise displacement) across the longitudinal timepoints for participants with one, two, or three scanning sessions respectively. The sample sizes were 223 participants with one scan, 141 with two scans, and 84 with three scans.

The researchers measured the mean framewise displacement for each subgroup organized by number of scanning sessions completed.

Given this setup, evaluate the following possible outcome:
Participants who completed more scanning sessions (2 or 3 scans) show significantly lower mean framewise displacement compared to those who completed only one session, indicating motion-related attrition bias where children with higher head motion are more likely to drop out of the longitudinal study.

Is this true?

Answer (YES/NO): NO